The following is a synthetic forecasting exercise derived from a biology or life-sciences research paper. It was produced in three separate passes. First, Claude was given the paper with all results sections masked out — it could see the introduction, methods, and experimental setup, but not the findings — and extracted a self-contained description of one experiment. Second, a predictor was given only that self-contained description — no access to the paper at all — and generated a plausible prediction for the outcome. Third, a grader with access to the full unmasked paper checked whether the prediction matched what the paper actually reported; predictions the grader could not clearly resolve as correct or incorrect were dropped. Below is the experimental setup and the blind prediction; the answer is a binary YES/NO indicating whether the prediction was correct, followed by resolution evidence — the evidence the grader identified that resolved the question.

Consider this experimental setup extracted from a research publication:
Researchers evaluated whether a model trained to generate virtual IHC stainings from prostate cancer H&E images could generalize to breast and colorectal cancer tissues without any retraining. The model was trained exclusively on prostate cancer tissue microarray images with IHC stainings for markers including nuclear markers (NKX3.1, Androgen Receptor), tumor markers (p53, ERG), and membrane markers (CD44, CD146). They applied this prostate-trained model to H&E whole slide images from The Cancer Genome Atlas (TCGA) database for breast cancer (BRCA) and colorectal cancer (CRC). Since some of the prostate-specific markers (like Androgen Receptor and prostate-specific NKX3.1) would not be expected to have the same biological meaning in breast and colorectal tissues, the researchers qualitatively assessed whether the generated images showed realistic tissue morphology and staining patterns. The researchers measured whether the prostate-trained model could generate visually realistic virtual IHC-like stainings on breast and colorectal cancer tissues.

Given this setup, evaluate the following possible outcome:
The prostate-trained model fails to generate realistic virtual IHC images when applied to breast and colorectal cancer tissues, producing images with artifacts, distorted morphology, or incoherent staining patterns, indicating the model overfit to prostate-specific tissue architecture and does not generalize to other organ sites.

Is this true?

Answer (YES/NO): NO